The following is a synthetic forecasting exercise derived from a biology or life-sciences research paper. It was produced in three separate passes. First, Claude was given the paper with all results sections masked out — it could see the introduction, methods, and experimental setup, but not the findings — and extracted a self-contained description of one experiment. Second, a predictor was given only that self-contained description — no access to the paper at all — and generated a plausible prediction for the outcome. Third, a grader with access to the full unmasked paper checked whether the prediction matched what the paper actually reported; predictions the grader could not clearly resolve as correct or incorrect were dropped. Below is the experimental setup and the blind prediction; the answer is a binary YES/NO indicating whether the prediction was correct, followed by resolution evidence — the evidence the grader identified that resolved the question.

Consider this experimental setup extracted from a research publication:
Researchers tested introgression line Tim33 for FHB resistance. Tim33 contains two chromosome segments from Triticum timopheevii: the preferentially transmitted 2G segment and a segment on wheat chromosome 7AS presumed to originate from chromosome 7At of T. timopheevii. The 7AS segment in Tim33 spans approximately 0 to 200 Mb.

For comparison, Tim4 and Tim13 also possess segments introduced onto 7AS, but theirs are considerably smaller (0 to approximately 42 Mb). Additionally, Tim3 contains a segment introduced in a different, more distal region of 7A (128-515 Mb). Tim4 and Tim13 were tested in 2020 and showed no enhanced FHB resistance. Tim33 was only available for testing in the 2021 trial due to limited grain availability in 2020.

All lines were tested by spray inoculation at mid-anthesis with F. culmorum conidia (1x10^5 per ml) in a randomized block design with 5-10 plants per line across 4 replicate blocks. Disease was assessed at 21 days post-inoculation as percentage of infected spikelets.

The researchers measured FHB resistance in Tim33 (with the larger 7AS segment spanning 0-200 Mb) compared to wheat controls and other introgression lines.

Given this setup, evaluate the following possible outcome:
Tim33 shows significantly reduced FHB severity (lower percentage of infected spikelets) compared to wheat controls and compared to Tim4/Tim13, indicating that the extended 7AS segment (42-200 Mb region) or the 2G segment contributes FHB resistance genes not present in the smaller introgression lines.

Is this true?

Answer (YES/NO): YES